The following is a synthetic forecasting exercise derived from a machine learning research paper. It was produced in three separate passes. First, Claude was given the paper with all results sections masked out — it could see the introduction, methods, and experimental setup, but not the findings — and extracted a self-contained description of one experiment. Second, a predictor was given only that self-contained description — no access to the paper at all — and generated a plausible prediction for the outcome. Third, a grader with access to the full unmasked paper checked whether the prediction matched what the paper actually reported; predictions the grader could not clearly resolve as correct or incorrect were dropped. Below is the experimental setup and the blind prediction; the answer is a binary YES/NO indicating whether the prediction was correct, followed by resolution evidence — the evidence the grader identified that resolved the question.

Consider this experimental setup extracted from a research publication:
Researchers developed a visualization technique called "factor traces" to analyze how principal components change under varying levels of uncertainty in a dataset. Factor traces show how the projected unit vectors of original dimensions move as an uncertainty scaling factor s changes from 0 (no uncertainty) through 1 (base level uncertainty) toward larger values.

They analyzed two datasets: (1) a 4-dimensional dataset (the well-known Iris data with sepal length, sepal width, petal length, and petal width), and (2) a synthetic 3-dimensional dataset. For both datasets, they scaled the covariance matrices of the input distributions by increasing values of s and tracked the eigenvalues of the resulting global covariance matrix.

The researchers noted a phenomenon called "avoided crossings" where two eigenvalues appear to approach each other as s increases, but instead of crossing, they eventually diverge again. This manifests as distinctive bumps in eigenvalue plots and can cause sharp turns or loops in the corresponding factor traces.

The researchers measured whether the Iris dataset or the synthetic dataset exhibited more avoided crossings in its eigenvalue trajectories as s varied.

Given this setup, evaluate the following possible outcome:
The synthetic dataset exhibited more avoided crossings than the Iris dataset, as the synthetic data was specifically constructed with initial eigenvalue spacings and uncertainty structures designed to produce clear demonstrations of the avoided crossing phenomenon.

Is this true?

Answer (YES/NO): YES